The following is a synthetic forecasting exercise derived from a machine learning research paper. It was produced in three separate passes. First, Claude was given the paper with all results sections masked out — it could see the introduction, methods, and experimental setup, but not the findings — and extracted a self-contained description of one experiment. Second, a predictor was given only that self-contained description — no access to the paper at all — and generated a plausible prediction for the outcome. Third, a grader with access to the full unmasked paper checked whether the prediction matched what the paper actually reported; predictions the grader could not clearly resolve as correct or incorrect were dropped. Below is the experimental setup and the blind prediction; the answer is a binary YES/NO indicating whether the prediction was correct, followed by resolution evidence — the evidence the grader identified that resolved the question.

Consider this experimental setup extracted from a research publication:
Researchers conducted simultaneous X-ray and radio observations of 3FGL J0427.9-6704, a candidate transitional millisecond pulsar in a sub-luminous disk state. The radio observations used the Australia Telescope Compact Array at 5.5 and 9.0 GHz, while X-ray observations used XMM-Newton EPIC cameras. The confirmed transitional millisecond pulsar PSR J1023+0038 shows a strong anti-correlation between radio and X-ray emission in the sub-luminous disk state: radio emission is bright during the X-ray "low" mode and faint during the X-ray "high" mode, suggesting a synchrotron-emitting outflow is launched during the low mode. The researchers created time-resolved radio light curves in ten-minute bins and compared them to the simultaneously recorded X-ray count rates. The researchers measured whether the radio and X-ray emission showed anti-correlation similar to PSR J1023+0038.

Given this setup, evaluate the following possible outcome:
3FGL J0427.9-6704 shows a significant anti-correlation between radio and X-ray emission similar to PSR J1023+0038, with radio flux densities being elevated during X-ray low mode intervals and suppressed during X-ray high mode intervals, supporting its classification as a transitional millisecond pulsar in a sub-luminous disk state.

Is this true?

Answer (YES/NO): NO